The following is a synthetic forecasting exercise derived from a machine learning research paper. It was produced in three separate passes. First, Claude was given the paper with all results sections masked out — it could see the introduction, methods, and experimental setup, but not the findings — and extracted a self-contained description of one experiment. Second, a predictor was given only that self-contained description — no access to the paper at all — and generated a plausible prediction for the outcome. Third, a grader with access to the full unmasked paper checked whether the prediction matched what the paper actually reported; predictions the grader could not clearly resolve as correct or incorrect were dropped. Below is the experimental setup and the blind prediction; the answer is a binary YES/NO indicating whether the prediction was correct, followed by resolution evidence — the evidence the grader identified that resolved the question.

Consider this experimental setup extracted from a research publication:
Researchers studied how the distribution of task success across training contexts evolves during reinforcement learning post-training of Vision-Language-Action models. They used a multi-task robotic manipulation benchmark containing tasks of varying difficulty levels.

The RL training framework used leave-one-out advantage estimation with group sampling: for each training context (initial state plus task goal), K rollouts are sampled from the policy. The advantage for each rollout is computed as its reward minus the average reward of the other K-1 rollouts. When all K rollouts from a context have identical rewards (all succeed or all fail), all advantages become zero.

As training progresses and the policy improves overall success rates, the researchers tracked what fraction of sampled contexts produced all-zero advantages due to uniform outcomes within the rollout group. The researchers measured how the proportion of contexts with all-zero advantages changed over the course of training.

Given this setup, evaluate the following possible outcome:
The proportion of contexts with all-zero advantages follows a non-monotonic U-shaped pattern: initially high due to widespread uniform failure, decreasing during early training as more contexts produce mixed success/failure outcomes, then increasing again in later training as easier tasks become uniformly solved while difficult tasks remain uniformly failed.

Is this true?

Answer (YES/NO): NO